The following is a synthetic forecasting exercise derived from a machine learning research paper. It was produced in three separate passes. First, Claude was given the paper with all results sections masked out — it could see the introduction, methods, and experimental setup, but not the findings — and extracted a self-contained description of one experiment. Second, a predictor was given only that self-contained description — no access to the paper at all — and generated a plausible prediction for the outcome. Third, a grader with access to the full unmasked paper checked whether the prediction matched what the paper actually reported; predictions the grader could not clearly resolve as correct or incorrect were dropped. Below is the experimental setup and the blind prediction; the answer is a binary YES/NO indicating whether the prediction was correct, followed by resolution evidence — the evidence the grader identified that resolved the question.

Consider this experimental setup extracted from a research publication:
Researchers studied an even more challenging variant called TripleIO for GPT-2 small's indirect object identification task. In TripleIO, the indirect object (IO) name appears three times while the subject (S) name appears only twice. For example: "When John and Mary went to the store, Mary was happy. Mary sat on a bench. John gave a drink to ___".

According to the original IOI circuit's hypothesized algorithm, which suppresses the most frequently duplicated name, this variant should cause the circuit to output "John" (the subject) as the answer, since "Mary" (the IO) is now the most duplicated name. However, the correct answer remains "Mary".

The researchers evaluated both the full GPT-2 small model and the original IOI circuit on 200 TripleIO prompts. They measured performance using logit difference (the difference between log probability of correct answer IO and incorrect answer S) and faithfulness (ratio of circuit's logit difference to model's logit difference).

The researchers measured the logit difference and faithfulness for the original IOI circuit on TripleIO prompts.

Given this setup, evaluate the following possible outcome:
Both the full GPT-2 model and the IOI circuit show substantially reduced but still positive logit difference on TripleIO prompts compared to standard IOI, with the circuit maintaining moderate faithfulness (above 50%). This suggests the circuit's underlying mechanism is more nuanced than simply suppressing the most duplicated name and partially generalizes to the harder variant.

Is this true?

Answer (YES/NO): NO